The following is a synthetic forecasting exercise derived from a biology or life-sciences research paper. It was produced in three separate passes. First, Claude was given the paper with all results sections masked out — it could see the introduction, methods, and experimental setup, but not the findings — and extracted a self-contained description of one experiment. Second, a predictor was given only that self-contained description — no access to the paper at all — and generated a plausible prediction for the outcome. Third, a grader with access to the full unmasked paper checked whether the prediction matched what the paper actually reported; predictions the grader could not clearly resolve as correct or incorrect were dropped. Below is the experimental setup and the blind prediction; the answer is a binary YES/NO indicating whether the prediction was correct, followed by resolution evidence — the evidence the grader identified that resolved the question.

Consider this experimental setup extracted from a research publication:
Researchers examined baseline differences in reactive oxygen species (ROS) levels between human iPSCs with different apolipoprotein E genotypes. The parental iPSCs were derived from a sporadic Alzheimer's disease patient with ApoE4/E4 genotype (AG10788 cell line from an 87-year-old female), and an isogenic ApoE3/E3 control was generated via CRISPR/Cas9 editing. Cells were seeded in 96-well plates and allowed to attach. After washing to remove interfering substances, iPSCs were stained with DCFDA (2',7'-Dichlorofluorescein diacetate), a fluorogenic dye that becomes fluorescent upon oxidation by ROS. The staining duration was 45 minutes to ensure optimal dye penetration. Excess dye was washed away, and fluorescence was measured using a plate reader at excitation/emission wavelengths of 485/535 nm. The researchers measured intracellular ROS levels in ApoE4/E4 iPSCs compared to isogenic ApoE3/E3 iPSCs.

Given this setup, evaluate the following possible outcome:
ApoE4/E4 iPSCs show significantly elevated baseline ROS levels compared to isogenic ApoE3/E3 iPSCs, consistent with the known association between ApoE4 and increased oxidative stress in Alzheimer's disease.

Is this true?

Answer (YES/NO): NO